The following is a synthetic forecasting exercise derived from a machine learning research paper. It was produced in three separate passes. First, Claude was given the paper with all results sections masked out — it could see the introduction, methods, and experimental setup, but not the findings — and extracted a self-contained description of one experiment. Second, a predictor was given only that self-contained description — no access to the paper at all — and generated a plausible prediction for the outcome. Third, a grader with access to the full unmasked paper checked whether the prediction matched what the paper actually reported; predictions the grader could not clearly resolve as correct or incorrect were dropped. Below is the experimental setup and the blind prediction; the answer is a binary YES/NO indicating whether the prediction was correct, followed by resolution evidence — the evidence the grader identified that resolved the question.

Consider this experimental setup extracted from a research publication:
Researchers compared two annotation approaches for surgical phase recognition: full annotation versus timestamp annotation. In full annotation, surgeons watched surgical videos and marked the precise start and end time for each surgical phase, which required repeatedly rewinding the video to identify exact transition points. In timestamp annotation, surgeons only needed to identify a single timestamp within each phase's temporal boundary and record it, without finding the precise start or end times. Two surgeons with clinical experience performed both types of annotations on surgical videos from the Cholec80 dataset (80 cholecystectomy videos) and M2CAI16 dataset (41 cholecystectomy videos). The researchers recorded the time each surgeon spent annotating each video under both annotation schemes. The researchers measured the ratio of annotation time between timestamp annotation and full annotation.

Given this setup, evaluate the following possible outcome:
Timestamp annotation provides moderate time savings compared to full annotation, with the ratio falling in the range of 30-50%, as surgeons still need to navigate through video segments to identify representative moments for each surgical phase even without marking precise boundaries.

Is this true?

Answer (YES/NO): NO